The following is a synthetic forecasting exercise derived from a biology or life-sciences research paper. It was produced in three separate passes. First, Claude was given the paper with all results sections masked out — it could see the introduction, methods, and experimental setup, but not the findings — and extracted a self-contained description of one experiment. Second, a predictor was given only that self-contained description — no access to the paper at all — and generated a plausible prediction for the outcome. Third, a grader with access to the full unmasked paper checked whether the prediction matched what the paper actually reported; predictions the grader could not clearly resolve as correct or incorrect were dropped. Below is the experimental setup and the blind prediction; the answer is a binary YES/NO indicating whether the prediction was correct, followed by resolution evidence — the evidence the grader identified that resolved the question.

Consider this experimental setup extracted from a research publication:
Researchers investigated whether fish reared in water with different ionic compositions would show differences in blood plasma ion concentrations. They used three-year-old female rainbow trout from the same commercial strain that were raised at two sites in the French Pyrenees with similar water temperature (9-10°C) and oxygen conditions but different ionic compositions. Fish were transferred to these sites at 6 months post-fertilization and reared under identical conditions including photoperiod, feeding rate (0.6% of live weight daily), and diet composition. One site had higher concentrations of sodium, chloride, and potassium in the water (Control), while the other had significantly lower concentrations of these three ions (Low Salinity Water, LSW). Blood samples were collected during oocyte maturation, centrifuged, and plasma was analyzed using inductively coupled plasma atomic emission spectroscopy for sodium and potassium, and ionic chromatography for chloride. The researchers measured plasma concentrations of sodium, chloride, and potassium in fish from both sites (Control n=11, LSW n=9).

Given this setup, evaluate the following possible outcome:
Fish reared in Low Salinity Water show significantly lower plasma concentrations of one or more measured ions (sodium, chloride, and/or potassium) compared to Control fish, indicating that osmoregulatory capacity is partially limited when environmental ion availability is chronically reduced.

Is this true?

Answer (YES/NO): YES